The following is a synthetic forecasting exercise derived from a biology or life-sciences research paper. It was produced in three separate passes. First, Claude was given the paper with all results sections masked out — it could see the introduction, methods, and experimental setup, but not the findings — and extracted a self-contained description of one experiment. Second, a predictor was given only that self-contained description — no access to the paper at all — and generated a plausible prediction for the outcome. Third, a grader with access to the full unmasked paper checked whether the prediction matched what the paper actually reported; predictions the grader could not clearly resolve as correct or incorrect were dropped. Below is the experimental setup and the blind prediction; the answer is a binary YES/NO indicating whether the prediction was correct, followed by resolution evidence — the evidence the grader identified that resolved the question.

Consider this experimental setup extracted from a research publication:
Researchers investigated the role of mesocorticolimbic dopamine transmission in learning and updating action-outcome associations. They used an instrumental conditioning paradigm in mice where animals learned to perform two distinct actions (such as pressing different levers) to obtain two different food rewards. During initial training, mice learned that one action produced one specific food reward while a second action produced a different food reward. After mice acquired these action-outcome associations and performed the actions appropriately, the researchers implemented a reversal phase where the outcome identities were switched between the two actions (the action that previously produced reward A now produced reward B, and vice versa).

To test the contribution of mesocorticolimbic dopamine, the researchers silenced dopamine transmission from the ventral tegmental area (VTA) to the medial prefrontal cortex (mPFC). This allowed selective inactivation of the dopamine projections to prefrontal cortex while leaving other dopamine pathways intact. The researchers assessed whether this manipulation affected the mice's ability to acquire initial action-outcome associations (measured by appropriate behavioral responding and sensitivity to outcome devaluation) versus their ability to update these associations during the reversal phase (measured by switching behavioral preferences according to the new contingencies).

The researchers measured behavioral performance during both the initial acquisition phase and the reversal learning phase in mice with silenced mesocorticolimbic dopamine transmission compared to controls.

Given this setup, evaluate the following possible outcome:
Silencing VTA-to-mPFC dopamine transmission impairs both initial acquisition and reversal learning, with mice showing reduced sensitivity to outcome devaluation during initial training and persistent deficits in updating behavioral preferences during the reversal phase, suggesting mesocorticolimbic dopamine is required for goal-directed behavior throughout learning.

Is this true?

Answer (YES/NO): NO